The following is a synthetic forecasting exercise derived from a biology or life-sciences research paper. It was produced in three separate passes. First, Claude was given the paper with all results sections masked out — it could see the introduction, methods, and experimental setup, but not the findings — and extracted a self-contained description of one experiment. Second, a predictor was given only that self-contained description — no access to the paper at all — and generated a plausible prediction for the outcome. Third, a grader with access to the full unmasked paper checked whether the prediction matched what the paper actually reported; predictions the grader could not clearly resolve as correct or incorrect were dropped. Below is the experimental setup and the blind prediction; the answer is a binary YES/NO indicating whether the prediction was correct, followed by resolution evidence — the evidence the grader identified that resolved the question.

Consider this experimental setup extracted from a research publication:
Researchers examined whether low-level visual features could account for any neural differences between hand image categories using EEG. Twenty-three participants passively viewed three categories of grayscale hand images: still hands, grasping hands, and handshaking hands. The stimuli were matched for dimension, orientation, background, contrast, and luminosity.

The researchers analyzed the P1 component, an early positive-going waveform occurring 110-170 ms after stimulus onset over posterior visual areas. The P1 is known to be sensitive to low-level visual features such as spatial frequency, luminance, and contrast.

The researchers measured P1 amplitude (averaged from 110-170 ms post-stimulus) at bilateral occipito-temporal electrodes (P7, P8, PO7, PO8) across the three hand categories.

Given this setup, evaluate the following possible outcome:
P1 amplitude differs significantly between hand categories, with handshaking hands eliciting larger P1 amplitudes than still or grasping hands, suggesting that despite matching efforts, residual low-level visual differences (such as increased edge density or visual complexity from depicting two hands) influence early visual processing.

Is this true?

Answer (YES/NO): NO